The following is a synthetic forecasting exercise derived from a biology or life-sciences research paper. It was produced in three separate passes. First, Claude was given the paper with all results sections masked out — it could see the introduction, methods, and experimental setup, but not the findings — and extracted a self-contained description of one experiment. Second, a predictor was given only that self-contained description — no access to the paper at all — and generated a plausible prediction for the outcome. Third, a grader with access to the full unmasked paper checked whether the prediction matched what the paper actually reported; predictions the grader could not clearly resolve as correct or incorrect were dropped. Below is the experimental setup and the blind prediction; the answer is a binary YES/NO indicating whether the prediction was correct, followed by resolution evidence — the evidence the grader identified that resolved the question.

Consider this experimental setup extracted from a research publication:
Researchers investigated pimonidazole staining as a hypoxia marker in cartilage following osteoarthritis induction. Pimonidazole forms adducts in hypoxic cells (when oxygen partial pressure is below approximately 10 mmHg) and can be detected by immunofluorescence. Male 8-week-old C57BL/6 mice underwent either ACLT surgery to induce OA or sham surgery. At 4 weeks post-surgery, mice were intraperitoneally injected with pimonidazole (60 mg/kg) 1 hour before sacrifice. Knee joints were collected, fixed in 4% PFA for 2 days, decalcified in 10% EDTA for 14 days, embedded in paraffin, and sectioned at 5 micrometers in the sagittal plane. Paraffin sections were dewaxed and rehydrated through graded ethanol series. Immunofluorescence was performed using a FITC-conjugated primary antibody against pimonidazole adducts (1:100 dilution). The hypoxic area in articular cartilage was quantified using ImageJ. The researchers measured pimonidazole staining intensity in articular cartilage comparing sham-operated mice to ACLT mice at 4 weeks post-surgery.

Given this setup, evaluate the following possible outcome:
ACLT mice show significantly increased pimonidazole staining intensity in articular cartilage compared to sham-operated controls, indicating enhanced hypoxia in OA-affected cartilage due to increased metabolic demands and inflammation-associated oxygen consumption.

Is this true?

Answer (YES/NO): NO